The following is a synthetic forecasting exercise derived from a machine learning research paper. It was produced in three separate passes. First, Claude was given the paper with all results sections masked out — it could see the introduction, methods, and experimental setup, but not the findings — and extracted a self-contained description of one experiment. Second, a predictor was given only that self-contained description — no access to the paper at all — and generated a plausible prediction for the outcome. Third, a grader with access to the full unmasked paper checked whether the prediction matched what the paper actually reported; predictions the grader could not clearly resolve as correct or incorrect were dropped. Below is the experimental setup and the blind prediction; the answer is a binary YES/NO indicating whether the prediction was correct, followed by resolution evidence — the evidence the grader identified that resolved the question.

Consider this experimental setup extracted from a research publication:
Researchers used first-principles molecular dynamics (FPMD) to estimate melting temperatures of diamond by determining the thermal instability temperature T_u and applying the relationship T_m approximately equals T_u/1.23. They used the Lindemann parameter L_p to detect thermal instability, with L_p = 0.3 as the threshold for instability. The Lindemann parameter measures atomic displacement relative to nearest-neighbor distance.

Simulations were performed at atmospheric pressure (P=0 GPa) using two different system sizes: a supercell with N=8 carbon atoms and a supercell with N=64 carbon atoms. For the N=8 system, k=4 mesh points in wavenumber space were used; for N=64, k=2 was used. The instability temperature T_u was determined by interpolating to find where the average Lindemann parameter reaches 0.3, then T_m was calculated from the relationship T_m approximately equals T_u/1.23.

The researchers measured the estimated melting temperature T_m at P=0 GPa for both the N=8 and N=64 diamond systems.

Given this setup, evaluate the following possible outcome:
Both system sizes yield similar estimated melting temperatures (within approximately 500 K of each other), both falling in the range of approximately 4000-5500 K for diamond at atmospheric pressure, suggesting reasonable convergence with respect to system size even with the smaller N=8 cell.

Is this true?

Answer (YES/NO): NO